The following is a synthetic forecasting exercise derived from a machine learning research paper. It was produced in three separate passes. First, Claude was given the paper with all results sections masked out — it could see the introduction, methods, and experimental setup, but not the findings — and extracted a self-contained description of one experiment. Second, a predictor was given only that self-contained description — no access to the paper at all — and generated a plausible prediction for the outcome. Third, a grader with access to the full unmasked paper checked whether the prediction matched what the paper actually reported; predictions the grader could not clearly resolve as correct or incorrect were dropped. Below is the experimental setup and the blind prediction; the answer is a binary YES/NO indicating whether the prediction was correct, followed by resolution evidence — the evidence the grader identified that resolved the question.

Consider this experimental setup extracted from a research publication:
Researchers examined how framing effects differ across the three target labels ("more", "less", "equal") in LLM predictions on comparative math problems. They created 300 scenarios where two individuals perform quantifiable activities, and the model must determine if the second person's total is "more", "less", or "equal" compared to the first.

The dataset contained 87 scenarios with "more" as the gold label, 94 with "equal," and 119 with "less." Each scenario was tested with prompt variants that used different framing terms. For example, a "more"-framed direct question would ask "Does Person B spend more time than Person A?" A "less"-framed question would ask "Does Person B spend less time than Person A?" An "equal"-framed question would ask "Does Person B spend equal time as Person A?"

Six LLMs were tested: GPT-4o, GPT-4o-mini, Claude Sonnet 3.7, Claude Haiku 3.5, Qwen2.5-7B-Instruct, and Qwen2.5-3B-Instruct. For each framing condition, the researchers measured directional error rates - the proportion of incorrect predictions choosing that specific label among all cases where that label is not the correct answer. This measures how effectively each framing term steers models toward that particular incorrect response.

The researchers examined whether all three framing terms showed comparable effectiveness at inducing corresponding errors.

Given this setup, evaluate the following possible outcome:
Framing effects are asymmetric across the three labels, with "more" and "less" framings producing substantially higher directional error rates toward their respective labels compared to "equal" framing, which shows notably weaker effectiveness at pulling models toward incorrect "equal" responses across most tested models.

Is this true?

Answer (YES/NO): NO